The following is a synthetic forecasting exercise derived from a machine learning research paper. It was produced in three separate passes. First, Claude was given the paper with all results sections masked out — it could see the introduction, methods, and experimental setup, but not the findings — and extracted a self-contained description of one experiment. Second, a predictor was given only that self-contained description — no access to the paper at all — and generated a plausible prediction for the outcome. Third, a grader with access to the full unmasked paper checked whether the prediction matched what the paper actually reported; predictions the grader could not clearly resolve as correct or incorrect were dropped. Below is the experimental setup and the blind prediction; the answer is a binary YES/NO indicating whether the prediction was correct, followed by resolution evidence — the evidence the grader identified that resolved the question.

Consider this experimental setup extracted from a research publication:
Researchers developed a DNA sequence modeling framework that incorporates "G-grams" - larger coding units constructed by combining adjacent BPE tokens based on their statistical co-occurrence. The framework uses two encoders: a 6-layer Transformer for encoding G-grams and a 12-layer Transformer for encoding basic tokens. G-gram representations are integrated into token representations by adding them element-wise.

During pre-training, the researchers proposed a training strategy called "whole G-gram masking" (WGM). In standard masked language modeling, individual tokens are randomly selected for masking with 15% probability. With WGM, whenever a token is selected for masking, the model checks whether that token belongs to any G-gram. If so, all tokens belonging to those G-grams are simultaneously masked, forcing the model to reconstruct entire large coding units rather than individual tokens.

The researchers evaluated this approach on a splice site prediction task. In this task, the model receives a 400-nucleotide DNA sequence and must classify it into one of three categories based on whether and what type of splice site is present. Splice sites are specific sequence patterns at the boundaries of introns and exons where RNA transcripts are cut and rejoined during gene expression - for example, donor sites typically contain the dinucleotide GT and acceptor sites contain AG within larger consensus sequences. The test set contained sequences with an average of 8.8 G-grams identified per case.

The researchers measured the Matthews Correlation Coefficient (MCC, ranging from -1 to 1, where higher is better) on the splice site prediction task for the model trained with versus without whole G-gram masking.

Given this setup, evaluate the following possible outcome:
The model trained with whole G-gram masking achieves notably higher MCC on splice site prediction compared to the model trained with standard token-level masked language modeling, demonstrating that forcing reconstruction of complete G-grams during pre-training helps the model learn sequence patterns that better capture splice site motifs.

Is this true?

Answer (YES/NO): YES